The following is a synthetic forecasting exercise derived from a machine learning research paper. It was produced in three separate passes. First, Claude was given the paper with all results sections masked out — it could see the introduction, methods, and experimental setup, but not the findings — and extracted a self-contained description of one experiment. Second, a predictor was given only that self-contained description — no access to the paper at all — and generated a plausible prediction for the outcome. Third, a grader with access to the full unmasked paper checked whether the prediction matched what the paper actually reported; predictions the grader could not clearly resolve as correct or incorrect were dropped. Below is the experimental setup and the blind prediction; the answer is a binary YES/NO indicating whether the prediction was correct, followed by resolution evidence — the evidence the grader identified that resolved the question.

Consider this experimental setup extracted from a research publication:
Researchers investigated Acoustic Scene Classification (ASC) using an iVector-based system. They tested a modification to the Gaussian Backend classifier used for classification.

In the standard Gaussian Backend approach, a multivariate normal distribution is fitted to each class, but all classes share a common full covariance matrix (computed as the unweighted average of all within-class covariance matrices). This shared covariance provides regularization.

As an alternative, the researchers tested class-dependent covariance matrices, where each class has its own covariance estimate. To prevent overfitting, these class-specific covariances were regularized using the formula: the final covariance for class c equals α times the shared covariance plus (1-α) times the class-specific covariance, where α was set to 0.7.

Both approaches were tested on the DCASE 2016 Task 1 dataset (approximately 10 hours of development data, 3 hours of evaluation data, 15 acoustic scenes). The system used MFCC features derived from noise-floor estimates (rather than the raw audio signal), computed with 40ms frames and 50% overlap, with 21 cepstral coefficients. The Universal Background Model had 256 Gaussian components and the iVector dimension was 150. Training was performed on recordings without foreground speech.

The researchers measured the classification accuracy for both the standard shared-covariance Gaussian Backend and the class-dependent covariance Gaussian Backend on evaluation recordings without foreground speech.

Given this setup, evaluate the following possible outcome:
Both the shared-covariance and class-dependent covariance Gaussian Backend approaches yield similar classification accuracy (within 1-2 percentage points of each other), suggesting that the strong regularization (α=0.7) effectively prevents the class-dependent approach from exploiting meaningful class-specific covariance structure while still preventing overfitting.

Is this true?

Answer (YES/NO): YES